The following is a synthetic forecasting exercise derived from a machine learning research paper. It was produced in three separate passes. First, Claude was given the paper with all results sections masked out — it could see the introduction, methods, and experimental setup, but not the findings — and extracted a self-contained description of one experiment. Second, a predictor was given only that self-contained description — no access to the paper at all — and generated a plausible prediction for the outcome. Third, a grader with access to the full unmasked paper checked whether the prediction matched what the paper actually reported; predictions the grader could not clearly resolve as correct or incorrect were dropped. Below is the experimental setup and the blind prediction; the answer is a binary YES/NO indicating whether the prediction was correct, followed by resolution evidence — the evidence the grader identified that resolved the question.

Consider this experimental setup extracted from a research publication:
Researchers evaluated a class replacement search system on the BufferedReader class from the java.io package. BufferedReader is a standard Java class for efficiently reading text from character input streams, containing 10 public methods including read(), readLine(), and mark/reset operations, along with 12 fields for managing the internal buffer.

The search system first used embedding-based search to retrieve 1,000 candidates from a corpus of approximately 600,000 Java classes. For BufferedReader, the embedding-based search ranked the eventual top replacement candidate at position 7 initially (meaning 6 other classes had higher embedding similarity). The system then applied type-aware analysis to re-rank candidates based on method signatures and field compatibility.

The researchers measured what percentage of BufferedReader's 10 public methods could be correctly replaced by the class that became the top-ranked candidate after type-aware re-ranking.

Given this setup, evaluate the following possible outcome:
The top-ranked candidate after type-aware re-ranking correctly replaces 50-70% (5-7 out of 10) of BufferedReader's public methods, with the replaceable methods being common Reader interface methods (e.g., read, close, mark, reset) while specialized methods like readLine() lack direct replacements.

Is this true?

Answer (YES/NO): NO